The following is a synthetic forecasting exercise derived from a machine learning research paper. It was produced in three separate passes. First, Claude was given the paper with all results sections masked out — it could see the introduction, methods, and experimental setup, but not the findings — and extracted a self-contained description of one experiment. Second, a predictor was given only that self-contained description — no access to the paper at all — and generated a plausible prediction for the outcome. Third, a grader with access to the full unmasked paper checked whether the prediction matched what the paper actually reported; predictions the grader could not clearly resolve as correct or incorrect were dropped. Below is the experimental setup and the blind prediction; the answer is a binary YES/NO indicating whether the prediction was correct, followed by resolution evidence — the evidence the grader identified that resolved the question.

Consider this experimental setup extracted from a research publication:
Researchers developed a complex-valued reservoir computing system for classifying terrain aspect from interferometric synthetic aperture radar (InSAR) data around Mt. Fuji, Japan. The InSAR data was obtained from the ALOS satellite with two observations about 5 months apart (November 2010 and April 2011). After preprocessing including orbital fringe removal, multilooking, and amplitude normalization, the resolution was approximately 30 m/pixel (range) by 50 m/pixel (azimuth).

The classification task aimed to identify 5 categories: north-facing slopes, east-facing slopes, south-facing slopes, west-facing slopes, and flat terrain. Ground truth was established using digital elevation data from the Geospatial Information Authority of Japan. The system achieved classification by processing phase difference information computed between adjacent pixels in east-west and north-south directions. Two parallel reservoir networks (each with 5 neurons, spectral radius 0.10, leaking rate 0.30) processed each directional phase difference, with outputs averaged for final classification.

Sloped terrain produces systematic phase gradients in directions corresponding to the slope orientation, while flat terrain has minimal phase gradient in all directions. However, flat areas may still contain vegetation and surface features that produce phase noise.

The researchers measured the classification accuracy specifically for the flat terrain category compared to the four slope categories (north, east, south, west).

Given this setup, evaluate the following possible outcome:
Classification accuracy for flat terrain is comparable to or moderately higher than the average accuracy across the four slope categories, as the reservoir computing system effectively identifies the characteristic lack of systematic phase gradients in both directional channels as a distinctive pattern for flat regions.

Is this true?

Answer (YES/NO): NO